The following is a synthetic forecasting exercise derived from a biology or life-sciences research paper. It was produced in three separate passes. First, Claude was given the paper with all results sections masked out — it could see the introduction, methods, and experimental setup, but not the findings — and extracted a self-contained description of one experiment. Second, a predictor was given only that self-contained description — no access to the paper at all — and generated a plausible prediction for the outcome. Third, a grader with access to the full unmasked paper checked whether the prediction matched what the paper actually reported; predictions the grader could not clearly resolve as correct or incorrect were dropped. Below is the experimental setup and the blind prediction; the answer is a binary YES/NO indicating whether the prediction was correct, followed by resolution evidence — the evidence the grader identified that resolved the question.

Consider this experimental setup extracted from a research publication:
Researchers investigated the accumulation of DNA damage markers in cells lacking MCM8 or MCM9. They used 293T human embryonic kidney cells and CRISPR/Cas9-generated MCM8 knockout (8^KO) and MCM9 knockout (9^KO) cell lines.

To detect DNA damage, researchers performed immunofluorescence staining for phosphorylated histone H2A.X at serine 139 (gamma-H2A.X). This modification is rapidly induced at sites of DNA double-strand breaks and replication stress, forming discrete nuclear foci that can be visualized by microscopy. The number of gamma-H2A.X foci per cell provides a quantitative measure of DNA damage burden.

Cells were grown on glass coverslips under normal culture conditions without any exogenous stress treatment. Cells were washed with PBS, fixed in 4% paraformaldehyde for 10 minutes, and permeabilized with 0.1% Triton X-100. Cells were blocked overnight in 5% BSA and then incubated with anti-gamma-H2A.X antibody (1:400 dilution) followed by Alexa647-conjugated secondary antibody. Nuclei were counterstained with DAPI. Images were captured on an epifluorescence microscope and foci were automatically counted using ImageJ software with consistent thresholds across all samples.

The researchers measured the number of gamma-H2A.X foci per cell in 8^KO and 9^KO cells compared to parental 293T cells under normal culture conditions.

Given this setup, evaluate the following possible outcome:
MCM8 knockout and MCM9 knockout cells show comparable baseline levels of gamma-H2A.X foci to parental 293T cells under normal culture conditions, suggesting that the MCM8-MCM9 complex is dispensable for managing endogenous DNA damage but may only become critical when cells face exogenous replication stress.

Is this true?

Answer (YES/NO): NO